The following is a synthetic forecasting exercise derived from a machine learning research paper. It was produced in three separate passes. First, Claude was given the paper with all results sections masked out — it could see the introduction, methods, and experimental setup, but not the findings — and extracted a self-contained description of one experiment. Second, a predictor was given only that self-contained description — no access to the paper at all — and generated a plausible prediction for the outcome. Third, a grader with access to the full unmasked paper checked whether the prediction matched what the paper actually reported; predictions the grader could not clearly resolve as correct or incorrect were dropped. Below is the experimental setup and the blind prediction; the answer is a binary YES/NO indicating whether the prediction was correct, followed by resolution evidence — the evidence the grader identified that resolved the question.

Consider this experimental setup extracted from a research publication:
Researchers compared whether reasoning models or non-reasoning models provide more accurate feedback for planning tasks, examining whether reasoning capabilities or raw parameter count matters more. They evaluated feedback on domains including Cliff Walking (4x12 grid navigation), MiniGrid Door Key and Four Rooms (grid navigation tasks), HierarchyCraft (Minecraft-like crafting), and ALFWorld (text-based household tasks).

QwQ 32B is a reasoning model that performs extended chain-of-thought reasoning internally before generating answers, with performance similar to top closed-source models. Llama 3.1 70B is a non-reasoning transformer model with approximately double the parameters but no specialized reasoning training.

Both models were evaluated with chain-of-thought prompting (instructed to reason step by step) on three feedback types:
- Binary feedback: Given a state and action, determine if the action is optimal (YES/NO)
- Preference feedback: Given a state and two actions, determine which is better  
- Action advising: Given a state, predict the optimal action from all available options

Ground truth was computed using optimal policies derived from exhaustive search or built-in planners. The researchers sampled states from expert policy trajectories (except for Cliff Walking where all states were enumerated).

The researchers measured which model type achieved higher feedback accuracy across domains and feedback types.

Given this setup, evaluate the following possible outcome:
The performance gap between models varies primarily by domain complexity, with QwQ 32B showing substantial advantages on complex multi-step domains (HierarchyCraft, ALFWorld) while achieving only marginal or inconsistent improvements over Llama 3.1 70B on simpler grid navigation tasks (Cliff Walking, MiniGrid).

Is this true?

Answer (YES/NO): NO